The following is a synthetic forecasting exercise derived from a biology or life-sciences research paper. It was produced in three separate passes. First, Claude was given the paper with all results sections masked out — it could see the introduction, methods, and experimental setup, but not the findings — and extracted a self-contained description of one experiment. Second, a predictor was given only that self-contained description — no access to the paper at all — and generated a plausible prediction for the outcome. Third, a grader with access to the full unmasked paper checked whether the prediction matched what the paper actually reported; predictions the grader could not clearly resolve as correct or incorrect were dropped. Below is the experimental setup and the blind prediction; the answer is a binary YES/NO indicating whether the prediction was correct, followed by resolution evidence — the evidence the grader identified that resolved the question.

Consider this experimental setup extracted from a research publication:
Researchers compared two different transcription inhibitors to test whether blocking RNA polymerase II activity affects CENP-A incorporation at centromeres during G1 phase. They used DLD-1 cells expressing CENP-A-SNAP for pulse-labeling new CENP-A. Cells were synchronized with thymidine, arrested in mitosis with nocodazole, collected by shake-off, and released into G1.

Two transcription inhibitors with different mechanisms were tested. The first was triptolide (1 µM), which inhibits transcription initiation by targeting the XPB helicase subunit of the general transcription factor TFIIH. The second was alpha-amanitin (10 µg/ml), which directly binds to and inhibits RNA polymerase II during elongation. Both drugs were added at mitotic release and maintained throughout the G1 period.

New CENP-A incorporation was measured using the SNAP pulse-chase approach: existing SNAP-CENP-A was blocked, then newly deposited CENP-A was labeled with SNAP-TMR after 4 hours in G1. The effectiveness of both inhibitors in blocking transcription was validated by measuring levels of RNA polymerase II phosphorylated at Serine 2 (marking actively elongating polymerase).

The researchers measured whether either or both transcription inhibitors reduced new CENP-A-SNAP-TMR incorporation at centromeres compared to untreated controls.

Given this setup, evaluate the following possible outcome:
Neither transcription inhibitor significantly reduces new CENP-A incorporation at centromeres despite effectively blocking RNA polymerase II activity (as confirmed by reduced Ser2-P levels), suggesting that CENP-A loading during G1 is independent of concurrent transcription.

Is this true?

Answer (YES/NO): YES